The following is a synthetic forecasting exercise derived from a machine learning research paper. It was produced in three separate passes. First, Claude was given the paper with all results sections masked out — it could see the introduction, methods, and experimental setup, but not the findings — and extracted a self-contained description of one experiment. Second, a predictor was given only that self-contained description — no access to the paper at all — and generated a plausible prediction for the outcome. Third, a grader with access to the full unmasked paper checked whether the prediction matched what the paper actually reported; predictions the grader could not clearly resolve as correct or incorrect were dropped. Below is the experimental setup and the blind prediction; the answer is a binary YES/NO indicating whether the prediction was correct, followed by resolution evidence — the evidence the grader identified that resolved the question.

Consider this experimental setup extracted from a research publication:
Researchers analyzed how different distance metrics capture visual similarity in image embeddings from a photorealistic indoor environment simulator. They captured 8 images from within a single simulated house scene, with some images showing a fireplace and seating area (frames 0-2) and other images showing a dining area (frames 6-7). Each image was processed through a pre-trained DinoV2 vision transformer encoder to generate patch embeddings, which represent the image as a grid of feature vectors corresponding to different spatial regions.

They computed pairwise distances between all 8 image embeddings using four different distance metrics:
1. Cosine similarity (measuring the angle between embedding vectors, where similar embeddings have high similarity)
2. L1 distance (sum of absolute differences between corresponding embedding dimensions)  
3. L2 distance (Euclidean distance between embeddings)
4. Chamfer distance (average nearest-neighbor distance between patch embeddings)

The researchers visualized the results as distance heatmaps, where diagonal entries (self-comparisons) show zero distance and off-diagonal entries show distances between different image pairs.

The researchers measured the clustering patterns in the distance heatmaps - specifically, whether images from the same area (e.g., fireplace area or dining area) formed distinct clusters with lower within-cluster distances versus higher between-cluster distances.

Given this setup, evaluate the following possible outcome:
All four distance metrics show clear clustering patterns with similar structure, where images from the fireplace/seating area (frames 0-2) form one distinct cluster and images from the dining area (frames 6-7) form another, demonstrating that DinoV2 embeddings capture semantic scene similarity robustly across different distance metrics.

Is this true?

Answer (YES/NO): YES